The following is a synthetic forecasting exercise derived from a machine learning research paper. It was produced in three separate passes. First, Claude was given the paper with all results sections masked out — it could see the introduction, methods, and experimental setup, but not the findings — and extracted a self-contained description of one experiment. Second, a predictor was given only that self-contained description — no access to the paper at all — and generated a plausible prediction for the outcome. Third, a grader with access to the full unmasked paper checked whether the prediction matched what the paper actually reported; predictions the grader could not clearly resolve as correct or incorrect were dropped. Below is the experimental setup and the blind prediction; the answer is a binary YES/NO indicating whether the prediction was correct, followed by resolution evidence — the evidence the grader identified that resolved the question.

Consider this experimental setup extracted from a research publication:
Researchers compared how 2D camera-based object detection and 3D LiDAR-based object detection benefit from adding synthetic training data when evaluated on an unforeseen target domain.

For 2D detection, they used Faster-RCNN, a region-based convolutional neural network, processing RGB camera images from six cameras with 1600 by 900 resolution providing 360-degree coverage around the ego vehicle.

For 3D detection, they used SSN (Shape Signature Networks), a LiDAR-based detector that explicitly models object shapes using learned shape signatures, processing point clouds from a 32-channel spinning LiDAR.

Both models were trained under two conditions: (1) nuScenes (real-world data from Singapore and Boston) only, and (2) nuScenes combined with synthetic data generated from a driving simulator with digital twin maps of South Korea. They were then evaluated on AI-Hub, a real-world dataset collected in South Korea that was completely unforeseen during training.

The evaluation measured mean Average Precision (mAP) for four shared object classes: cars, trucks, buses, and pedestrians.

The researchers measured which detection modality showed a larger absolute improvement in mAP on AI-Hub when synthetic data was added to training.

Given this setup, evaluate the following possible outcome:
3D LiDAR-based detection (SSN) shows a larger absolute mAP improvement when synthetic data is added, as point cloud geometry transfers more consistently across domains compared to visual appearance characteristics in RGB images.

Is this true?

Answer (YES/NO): NO